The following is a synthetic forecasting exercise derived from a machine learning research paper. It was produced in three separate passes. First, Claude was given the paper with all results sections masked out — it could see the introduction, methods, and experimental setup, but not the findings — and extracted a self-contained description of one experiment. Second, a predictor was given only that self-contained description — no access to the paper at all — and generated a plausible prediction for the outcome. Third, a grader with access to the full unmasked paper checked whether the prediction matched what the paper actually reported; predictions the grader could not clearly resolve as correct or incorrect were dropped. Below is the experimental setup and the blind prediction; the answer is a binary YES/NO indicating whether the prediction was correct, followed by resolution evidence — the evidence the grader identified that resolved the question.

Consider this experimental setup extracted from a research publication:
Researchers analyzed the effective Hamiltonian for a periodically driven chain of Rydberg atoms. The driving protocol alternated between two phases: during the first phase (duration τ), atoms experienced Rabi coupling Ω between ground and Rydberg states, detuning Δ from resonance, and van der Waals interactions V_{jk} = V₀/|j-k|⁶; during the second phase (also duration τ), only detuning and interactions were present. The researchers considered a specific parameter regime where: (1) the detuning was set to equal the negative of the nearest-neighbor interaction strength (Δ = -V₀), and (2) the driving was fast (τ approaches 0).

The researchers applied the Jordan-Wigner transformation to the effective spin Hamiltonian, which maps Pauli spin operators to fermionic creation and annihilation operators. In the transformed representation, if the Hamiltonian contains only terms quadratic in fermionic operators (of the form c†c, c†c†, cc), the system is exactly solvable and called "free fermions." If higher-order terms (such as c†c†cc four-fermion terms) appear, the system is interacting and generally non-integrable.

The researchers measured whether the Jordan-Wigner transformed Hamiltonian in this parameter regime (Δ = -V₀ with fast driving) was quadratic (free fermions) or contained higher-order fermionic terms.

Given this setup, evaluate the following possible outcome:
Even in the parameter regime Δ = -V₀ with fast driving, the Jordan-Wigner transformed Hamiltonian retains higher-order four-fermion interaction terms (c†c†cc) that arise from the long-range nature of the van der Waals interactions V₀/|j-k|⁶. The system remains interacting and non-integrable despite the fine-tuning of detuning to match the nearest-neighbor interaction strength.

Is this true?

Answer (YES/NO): NO